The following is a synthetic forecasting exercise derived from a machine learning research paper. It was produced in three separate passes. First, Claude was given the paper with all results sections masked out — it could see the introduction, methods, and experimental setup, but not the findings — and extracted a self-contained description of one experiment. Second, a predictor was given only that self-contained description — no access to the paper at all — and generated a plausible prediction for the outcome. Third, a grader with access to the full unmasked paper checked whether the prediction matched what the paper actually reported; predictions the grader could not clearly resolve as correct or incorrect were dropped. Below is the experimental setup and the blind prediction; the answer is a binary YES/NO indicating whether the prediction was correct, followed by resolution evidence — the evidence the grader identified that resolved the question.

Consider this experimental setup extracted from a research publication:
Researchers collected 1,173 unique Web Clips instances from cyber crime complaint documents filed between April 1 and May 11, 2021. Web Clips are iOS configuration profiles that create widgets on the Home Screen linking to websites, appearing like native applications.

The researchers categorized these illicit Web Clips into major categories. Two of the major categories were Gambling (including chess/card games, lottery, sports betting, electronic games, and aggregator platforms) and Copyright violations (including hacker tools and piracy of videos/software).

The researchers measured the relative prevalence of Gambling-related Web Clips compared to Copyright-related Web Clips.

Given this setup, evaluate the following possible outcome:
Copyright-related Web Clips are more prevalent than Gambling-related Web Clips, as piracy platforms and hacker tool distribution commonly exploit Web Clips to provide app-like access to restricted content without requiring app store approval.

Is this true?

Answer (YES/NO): NO